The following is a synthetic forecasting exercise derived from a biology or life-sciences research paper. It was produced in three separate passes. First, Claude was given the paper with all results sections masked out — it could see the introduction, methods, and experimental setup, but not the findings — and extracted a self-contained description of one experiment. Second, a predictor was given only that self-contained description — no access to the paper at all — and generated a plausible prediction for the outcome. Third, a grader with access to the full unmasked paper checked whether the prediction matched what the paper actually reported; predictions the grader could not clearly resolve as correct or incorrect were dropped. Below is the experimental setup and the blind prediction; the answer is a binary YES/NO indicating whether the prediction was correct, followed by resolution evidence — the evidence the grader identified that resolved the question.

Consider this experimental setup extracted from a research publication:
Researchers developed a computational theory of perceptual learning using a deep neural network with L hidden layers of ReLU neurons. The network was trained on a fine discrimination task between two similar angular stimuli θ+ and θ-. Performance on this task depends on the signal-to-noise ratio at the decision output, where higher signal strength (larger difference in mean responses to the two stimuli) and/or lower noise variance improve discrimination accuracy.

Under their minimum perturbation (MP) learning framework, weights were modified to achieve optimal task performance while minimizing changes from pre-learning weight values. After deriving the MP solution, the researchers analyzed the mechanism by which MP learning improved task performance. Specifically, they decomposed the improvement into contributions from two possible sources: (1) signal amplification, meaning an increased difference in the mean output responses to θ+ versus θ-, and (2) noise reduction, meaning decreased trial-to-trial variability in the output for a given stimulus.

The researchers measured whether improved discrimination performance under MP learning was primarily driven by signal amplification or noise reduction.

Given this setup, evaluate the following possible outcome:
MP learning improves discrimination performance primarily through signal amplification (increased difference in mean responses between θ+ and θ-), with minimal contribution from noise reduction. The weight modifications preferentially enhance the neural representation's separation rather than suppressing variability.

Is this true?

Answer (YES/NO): YES